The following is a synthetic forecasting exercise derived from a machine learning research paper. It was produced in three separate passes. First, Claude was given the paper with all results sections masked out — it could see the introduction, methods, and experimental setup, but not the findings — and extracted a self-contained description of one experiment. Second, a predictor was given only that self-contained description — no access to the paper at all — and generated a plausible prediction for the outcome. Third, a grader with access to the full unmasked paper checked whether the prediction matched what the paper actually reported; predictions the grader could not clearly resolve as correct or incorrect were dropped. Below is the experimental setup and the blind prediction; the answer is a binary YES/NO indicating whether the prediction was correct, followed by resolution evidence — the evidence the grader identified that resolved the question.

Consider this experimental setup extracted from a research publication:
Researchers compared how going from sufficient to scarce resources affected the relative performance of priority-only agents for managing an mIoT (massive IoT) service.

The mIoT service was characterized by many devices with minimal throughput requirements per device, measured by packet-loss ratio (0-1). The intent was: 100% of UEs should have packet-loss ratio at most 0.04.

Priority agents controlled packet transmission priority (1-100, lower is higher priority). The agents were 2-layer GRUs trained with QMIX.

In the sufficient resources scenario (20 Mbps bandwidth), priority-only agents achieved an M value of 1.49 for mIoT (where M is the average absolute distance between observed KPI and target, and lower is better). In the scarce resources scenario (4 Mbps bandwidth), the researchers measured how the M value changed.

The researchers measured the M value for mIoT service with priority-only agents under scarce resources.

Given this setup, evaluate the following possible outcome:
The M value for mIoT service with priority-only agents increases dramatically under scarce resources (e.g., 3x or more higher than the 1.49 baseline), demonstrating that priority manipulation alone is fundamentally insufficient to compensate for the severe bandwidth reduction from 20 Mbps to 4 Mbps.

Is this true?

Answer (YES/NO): NO